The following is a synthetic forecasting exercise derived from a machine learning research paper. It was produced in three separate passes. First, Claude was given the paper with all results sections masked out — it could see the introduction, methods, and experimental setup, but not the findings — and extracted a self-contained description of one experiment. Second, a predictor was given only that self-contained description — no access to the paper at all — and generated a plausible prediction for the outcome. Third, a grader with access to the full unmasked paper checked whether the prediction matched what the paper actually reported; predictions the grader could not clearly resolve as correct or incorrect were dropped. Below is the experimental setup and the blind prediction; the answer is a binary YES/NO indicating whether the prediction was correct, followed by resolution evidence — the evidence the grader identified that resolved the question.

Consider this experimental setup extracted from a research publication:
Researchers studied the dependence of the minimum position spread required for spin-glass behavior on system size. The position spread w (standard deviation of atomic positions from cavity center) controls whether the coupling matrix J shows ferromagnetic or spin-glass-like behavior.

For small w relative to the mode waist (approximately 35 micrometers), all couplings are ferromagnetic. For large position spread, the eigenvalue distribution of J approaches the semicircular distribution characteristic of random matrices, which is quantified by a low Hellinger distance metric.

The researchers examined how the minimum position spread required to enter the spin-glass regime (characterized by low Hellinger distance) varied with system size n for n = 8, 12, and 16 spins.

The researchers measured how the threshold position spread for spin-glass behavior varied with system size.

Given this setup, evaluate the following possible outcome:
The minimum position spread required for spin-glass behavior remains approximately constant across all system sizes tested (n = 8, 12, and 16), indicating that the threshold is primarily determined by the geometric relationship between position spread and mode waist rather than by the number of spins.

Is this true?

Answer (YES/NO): NO